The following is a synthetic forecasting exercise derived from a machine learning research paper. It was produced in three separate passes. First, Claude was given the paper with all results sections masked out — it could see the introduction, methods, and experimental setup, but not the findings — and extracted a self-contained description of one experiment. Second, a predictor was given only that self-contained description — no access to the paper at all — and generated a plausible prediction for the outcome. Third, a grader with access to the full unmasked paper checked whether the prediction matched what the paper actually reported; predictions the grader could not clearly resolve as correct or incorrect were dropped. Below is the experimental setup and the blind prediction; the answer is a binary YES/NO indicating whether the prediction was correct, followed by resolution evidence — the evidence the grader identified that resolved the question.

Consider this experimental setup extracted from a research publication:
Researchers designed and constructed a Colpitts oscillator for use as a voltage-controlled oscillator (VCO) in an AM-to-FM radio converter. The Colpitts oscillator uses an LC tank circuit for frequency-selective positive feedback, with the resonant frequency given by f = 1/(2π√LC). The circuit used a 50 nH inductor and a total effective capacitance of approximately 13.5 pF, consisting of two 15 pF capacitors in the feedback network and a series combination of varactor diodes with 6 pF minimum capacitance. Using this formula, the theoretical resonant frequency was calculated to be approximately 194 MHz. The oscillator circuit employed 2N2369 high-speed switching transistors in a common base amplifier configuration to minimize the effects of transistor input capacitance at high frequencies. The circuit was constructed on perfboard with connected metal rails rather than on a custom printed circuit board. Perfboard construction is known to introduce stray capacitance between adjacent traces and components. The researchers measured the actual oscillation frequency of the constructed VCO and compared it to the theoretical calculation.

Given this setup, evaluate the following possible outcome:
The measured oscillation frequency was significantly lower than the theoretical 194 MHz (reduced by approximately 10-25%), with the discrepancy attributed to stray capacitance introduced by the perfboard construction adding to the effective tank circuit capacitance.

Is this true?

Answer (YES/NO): NO